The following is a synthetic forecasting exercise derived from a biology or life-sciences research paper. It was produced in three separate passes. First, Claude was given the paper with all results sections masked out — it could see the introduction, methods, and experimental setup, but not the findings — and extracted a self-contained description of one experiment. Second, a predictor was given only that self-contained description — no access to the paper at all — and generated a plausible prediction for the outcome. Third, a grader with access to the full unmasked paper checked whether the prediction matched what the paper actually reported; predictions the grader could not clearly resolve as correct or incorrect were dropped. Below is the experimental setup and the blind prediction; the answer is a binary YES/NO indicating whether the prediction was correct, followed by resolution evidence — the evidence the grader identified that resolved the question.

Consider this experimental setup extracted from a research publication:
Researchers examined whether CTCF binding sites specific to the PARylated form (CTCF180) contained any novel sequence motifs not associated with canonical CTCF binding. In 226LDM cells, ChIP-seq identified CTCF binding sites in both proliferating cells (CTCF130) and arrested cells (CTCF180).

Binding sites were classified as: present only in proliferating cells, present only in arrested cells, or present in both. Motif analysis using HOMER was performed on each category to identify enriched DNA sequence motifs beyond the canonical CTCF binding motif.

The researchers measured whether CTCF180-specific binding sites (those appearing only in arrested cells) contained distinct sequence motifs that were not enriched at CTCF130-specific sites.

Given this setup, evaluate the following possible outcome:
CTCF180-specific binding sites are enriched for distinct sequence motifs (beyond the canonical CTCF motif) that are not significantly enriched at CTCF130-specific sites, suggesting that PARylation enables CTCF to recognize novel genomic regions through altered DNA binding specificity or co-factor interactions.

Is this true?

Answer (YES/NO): NO